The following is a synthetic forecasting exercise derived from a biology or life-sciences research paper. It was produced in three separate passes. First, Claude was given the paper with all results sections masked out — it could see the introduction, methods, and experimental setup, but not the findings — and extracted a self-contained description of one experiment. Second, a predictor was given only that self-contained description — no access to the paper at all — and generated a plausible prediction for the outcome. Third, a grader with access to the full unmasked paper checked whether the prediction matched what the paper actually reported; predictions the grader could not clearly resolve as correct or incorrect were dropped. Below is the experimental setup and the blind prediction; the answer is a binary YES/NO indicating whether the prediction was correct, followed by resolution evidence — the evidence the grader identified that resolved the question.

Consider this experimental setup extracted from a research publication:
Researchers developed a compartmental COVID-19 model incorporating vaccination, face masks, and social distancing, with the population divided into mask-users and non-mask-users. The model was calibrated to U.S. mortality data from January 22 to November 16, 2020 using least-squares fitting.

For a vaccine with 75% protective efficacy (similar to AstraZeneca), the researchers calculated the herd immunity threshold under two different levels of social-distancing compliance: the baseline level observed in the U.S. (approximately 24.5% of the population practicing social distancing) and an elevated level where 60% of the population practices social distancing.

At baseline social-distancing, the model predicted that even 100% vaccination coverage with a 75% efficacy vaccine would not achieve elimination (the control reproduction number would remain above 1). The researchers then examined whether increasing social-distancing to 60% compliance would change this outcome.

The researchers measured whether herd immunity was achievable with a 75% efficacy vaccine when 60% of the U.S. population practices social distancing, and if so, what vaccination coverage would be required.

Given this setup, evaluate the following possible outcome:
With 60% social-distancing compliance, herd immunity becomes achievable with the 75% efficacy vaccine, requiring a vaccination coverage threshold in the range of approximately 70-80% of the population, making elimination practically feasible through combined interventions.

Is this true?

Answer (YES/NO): NO